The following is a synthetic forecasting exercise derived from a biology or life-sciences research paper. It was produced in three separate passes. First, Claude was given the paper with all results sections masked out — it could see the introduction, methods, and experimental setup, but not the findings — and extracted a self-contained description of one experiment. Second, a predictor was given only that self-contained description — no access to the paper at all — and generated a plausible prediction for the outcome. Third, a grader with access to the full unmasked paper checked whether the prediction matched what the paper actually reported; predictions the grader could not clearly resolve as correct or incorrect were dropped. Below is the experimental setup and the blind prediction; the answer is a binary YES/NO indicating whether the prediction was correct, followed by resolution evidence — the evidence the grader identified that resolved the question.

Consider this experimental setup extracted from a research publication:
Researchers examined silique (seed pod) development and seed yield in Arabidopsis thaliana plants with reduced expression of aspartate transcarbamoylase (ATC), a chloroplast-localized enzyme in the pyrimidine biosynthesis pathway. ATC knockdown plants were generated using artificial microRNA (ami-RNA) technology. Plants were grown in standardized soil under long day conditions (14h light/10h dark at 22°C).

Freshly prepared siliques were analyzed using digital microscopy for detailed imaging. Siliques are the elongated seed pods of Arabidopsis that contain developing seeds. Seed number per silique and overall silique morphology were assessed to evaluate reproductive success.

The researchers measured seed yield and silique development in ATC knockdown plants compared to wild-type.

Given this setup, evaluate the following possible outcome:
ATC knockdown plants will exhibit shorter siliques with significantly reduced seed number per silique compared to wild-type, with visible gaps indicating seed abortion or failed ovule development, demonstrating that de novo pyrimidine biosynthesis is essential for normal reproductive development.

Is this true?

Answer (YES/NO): YES